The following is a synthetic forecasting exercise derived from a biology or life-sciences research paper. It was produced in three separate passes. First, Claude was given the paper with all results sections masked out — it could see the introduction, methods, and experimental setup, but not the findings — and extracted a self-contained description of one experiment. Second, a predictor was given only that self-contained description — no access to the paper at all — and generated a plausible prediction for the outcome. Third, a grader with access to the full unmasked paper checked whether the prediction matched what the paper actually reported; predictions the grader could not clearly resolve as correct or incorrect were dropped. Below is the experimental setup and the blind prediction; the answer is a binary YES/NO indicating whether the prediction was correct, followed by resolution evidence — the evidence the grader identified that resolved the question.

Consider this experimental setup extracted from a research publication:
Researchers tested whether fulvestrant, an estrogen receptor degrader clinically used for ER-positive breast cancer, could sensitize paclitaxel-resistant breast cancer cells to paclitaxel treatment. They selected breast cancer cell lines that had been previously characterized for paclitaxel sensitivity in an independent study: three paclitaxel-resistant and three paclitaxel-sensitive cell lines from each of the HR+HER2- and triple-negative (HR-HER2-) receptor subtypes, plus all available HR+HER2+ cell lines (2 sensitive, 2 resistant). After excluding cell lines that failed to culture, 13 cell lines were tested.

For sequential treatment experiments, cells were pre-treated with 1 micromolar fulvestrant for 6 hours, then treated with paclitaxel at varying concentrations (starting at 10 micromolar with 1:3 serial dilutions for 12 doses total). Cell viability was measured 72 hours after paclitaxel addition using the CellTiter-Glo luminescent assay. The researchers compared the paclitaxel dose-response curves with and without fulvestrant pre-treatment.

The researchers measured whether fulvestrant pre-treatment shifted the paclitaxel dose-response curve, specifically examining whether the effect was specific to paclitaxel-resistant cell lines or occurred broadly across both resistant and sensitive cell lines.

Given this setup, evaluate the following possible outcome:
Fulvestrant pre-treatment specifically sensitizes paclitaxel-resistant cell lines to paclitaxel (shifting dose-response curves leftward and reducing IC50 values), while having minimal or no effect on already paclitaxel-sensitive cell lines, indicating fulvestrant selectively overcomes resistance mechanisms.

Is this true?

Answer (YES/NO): NO